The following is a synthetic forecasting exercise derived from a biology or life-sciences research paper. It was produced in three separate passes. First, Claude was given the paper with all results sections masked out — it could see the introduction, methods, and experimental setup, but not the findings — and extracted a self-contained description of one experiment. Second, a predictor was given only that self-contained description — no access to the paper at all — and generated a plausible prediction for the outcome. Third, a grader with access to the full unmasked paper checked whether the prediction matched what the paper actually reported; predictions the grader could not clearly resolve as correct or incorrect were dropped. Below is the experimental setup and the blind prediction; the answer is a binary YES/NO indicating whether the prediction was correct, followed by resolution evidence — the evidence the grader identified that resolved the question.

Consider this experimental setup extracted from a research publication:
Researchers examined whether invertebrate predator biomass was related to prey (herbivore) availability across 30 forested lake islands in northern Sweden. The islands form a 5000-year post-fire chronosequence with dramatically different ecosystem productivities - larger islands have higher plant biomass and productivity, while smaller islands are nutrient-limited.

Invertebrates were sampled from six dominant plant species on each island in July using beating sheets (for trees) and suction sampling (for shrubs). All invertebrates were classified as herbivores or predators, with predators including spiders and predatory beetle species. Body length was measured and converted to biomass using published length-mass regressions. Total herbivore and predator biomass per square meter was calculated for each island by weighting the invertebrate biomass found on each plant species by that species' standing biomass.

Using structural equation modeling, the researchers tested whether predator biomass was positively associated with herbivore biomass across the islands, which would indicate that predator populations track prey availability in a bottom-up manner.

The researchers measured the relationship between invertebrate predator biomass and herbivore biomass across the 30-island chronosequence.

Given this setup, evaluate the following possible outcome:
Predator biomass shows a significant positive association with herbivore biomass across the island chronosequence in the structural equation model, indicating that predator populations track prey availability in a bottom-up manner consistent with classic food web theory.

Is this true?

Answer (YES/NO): YES